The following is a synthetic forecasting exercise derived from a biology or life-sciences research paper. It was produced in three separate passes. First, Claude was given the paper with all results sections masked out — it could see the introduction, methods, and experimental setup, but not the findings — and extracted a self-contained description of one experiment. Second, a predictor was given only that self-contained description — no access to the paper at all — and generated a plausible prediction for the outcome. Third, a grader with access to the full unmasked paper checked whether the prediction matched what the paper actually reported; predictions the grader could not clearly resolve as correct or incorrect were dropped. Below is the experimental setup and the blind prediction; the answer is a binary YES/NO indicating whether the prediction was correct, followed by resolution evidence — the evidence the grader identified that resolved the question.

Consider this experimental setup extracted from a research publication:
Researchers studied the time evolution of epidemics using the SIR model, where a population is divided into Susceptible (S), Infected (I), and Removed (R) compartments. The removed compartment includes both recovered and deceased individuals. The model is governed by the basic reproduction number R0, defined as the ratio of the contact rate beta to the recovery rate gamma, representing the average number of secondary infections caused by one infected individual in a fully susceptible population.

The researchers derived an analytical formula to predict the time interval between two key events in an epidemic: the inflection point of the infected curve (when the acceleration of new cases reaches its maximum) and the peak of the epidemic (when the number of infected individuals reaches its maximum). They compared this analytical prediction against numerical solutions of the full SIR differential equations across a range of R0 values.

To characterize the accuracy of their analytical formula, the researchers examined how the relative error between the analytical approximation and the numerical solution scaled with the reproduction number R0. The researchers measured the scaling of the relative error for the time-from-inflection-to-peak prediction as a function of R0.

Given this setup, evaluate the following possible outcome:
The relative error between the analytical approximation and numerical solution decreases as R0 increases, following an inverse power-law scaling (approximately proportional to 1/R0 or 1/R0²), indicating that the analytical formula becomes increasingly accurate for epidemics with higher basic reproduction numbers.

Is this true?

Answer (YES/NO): NO